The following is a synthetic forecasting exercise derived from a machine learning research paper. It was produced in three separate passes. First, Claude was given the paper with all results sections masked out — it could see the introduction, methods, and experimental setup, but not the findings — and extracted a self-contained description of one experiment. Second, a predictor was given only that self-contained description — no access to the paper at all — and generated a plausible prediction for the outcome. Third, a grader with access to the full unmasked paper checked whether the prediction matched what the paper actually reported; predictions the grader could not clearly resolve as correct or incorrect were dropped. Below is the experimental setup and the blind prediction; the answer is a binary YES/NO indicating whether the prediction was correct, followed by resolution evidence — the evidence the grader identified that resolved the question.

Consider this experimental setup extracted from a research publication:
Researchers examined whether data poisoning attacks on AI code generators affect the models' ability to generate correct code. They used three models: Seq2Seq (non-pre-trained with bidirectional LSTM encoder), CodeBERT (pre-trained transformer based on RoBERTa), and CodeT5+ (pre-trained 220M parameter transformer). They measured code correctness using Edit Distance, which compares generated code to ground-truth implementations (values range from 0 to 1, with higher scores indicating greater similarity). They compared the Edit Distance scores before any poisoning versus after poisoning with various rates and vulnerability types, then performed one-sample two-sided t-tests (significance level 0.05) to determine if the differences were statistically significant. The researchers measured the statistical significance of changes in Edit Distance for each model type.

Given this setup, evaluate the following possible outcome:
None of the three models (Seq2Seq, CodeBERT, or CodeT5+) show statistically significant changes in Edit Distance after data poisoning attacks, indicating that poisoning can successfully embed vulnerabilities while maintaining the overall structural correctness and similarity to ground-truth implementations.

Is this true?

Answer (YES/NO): NO